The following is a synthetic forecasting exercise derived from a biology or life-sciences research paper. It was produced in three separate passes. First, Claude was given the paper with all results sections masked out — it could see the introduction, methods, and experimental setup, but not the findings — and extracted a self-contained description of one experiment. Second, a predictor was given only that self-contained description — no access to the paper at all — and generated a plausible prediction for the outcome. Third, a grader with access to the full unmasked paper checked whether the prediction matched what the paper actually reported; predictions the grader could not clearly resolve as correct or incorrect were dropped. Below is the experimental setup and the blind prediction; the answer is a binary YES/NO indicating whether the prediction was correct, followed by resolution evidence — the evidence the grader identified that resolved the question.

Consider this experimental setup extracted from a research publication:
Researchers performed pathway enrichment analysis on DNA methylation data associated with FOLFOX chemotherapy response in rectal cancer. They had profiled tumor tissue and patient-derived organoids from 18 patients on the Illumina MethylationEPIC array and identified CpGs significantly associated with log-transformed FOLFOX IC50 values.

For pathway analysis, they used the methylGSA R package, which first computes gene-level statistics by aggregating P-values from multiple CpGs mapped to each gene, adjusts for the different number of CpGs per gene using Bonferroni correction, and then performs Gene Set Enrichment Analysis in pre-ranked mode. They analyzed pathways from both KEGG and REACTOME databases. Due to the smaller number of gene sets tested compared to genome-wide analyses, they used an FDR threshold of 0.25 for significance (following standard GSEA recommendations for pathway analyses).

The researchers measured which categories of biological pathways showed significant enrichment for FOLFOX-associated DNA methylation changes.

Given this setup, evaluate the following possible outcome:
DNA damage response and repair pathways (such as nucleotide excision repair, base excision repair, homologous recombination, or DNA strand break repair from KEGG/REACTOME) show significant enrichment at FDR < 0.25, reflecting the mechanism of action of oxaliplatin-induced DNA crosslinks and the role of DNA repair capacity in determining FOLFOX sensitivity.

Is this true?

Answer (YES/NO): NO